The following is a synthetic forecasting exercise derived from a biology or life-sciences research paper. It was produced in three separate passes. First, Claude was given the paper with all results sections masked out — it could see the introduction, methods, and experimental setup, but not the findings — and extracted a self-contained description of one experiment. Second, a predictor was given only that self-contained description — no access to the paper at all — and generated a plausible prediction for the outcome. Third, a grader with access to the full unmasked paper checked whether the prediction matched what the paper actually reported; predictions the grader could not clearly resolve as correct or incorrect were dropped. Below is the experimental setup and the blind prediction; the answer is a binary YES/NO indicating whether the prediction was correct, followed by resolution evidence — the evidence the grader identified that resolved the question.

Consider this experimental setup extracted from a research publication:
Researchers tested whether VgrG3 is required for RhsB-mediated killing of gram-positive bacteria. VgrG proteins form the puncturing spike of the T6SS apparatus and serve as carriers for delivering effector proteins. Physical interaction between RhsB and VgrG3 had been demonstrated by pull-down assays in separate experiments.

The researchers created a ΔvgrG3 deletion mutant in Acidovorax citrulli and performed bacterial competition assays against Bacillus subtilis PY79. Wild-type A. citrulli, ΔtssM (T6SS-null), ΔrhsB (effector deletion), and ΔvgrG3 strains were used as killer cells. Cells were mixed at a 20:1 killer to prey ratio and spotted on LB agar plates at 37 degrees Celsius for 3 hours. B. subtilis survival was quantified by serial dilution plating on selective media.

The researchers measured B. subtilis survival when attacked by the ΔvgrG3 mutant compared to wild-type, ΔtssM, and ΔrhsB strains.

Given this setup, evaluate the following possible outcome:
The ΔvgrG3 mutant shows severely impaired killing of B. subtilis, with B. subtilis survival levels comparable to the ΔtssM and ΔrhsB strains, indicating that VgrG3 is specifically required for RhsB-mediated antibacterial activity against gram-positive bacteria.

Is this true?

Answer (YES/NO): NO